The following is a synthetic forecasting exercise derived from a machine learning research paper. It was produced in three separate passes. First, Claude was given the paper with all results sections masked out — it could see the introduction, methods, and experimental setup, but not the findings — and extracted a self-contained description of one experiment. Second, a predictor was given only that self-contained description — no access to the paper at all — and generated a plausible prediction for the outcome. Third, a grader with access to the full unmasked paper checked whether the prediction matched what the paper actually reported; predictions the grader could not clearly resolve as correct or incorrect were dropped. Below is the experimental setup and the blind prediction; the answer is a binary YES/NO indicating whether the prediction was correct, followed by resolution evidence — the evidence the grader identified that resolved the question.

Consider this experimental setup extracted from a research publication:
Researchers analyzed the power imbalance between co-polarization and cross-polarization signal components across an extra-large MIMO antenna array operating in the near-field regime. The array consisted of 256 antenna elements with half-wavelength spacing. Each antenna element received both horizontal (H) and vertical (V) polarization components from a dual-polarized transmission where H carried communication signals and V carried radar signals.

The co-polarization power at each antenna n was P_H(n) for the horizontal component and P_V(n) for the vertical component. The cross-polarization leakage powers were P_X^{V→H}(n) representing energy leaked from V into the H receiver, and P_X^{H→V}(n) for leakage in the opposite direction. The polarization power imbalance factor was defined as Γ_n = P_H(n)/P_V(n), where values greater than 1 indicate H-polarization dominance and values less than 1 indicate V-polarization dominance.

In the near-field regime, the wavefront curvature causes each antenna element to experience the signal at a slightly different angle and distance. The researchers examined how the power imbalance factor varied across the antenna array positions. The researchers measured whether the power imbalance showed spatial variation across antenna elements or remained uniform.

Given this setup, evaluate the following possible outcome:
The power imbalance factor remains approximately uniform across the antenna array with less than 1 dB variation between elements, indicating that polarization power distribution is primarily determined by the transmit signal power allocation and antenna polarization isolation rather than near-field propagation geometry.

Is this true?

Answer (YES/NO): NO